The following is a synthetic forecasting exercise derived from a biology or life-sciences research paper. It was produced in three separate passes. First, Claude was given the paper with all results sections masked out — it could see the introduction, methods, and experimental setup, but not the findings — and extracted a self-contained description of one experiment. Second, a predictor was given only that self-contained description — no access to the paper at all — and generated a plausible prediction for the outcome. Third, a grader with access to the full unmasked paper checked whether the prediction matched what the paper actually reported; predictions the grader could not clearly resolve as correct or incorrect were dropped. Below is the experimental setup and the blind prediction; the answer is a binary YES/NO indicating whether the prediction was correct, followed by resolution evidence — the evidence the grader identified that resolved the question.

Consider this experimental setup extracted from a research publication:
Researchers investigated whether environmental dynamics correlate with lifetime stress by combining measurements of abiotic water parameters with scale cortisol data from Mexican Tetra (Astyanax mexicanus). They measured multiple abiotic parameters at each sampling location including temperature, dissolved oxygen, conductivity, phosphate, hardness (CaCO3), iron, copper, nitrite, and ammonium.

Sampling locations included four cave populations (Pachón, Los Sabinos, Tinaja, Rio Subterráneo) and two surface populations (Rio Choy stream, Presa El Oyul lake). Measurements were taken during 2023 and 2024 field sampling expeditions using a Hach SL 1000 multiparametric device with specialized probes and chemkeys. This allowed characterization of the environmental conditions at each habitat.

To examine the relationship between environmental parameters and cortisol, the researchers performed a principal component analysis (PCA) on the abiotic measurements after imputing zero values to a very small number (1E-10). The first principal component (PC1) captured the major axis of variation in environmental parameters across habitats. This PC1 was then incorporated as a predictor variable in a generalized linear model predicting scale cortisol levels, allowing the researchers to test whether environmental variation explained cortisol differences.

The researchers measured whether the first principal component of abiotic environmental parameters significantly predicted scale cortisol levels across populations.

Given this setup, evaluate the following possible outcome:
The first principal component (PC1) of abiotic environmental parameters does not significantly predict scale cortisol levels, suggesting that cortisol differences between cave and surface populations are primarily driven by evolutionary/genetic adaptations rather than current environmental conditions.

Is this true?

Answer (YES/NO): NO